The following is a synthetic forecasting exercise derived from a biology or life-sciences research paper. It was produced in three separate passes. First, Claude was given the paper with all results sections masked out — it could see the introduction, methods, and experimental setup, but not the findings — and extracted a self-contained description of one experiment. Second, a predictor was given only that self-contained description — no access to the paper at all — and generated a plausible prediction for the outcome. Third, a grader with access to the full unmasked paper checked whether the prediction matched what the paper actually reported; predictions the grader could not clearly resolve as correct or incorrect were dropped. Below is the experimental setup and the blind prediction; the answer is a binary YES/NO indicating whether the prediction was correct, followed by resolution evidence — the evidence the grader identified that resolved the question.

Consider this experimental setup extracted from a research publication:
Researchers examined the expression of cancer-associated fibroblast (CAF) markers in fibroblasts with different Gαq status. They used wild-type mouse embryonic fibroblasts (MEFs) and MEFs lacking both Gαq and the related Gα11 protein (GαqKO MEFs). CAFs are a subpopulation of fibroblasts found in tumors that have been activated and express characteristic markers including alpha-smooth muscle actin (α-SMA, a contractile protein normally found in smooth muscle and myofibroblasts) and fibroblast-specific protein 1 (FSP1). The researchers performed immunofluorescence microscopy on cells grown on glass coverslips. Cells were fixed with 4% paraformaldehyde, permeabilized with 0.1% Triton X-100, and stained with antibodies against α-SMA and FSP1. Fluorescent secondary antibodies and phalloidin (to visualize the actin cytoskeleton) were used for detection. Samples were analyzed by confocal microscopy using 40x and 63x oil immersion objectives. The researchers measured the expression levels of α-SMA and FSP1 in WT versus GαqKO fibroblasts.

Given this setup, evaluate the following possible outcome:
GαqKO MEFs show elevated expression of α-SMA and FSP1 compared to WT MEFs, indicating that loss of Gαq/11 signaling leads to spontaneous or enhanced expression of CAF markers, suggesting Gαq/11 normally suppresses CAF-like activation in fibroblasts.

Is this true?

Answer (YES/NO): NO